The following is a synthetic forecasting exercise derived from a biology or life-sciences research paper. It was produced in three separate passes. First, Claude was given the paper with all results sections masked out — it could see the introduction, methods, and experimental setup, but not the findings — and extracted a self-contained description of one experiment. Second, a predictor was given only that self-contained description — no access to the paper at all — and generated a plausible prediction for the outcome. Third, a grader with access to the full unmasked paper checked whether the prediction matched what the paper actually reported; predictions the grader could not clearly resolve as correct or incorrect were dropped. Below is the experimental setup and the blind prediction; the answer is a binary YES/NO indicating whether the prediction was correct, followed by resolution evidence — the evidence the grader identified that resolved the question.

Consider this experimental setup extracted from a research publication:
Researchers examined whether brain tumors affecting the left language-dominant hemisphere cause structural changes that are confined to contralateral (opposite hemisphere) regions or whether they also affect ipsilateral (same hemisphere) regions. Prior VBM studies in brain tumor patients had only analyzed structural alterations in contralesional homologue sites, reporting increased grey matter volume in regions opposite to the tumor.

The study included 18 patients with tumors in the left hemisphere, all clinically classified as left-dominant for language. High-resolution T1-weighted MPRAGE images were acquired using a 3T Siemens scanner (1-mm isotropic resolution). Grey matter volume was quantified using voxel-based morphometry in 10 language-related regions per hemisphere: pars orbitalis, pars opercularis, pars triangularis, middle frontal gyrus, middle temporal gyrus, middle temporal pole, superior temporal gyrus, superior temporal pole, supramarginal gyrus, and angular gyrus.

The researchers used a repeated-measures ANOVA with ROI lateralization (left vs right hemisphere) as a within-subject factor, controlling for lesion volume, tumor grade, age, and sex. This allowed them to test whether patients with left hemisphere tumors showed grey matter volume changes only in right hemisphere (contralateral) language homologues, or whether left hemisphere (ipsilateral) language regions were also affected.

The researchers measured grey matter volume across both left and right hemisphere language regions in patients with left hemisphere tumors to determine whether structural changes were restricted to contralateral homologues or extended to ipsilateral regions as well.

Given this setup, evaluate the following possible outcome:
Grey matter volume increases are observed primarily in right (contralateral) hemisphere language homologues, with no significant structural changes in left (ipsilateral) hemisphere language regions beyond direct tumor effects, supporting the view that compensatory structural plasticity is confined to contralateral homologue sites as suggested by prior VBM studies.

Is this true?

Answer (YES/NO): NO